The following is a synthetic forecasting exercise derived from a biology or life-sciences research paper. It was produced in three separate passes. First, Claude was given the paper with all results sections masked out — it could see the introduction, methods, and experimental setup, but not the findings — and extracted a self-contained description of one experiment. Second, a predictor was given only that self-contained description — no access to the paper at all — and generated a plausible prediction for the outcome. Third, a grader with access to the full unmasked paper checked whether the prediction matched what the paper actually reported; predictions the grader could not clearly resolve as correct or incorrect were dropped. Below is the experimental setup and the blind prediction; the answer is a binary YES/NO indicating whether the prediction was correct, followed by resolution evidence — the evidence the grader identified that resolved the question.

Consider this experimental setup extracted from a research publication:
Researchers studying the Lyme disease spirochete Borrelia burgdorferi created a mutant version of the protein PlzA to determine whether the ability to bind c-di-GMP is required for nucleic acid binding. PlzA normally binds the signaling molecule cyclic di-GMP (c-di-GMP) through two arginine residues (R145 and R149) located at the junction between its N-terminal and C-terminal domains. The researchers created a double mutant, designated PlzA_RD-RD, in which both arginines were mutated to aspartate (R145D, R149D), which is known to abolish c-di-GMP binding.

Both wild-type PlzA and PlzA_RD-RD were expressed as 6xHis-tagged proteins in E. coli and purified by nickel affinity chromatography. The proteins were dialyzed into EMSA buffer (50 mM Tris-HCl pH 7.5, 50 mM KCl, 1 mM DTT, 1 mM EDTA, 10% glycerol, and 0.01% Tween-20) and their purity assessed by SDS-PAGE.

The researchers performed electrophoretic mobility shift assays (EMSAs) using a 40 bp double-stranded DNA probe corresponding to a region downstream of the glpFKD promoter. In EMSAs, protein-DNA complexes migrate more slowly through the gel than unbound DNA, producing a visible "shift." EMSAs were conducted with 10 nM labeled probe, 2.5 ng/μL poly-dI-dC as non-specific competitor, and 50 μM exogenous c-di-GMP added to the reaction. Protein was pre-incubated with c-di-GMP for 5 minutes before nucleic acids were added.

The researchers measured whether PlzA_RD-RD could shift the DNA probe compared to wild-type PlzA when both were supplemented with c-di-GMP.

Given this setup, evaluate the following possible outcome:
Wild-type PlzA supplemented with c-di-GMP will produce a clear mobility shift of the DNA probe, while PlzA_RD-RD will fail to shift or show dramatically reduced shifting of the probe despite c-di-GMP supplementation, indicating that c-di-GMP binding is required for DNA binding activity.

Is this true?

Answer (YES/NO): YES